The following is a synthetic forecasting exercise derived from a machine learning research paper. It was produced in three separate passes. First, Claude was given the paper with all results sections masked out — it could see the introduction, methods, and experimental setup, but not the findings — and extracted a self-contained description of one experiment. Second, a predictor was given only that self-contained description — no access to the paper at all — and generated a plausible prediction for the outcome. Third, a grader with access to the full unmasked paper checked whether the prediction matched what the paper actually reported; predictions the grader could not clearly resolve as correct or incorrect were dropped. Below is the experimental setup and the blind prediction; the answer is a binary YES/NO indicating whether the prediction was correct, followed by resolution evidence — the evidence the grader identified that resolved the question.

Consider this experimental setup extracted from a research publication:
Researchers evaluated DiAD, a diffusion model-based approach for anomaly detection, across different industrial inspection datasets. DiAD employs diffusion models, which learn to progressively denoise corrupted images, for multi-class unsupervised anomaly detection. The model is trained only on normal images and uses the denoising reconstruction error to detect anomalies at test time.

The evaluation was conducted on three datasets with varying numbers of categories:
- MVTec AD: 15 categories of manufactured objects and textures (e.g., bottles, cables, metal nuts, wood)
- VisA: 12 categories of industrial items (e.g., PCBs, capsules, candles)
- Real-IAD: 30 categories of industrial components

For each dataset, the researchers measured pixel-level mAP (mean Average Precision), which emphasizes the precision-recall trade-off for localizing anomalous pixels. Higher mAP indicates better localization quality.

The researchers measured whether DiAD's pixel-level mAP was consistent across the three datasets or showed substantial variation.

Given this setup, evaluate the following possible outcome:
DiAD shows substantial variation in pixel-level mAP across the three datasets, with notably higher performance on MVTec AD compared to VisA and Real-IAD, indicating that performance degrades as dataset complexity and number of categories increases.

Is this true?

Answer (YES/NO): NO